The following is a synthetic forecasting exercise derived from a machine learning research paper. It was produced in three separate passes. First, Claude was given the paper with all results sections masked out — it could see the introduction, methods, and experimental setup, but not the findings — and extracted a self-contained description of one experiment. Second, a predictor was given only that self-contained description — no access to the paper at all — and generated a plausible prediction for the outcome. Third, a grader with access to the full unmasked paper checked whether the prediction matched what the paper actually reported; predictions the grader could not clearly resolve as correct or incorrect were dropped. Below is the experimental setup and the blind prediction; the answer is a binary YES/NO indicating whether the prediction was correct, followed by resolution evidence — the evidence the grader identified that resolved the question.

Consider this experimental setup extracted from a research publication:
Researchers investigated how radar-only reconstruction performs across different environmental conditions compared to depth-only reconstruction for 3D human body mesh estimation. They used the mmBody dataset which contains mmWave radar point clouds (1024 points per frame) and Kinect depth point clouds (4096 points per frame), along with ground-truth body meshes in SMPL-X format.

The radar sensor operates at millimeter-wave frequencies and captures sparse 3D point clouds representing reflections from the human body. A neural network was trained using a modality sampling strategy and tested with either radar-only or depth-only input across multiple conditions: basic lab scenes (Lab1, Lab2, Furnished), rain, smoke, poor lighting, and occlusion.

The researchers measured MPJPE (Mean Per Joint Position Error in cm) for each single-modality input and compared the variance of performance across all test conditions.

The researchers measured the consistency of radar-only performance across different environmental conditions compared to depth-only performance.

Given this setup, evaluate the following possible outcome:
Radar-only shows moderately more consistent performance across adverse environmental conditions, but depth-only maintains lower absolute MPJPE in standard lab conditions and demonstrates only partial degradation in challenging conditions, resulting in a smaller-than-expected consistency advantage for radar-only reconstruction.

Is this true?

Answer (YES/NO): YES